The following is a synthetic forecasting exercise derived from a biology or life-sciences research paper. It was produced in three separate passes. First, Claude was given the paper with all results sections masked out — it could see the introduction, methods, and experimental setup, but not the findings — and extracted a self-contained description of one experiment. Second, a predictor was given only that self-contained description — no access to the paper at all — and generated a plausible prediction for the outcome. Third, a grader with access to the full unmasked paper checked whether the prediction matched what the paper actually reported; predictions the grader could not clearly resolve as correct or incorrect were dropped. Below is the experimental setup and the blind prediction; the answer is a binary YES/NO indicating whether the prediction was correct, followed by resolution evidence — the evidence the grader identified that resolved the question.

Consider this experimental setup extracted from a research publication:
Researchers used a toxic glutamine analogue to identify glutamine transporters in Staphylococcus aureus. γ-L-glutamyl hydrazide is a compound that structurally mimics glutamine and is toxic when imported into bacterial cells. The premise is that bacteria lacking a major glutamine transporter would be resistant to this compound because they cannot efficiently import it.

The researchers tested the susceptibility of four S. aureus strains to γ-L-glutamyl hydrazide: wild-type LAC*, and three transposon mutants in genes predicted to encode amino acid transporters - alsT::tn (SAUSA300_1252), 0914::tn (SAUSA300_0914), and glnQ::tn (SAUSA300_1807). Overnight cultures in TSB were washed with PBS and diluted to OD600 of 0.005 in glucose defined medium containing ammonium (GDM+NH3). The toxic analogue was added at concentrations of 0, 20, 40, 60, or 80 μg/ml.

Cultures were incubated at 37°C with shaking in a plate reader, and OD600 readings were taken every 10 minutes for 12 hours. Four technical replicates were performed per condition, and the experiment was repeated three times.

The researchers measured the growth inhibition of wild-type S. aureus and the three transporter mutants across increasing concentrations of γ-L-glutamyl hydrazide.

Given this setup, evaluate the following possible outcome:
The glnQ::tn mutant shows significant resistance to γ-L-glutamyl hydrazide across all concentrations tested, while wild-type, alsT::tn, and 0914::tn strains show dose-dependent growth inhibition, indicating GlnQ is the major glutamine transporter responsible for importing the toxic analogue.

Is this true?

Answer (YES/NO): NO